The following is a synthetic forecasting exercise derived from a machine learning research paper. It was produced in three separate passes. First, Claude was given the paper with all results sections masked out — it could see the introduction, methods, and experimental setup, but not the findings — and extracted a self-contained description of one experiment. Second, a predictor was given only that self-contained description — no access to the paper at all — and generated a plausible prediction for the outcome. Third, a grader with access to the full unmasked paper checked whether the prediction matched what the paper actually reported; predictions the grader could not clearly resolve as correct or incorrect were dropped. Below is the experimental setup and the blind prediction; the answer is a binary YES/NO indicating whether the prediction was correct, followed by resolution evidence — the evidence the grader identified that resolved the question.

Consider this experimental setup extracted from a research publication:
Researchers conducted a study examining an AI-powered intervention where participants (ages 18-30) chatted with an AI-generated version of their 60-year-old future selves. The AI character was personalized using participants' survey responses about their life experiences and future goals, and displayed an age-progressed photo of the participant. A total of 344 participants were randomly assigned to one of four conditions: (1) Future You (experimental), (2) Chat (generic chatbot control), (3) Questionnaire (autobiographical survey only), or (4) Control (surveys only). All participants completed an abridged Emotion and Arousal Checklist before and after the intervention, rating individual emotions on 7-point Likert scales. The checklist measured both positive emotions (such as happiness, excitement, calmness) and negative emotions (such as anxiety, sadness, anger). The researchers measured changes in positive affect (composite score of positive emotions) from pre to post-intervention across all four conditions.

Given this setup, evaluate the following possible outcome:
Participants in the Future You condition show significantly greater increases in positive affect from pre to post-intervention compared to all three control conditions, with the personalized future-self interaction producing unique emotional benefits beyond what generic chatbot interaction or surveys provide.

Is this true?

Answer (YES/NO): NO